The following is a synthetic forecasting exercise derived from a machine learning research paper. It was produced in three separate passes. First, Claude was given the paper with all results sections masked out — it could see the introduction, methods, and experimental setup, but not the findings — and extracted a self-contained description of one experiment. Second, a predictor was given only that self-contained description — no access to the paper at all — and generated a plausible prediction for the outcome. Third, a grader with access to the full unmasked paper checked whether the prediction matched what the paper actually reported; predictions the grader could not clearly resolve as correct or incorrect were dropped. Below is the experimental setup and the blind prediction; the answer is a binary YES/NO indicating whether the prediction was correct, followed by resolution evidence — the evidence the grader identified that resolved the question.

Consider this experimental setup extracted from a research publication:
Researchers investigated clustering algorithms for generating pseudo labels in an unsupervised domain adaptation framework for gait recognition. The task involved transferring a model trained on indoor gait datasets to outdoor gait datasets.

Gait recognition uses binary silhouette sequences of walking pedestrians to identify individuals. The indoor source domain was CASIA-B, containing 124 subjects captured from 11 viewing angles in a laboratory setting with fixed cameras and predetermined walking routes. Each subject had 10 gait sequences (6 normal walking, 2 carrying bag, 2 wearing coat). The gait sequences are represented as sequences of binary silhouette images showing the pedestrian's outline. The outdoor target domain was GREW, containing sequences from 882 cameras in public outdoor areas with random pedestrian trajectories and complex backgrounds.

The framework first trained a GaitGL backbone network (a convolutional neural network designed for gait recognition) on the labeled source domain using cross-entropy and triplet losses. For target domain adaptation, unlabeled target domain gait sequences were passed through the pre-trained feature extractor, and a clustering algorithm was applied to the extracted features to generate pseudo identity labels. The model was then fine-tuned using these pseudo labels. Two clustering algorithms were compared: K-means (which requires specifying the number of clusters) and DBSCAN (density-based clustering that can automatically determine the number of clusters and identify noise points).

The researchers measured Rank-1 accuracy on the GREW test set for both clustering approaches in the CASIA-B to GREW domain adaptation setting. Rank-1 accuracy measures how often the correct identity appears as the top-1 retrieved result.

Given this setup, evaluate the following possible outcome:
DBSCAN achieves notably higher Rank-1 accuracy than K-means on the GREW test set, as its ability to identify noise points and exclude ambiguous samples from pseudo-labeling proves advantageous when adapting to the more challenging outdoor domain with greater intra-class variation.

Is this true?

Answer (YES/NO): YES